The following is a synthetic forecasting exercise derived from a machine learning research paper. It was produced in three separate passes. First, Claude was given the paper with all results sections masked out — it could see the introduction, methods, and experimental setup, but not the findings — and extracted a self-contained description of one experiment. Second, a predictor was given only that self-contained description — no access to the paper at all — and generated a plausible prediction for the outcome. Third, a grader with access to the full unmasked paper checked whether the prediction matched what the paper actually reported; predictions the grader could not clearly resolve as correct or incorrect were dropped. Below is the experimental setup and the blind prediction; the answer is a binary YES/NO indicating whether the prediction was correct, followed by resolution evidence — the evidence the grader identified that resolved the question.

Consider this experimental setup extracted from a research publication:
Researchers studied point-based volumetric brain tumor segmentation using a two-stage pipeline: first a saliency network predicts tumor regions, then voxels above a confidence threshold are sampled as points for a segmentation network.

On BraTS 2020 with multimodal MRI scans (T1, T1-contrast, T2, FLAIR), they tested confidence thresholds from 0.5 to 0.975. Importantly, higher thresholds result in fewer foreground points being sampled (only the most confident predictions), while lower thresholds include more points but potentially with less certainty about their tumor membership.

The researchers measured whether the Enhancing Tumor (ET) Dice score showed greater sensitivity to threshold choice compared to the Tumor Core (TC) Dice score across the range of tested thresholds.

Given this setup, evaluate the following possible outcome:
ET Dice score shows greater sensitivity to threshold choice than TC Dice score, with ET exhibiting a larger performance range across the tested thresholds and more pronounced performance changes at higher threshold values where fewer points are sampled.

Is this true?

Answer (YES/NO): NO